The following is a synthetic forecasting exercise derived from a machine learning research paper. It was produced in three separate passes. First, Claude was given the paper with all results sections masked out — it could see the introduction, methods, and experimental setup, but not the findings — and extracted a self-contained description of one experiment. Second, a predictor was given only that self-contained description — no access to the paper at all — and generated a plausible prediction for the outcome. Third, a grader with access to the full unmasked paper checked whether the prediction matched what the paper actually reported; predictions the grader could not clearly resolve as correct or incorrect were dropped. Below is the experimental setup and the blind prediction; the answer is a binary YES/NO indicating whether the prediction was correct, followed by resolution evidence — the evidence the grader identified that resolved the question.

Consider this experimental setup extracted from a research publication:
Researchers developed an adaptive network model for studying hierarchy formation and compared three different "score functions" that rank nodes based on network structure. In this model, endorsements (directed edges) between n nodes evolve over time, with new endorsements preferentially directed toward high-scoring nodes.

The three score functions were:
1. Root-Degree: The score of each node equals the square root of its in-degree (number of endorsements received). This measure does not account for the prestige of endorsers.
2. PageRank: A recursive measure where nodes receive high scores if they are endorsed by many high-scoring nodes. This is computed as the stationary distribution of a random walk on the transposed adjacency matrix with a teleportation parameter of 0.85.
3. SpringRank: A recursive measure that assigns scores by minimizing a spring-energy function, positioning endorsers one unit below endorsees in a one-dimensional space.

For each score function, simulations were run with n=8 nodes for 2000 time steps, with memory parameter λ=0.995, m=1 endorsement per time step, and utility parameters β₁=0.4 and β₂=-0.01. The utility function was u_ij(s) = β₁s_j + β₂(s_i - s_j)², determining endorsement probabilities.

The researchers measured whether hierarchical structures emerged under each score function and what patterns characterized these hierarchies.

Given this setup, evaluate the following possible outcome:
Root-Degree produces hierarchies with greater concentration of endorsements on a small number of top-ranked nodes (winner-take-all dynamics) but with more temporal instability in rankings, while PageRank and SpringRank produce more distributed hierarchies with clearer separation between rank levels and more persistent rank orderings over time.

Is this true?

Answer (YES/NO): NO